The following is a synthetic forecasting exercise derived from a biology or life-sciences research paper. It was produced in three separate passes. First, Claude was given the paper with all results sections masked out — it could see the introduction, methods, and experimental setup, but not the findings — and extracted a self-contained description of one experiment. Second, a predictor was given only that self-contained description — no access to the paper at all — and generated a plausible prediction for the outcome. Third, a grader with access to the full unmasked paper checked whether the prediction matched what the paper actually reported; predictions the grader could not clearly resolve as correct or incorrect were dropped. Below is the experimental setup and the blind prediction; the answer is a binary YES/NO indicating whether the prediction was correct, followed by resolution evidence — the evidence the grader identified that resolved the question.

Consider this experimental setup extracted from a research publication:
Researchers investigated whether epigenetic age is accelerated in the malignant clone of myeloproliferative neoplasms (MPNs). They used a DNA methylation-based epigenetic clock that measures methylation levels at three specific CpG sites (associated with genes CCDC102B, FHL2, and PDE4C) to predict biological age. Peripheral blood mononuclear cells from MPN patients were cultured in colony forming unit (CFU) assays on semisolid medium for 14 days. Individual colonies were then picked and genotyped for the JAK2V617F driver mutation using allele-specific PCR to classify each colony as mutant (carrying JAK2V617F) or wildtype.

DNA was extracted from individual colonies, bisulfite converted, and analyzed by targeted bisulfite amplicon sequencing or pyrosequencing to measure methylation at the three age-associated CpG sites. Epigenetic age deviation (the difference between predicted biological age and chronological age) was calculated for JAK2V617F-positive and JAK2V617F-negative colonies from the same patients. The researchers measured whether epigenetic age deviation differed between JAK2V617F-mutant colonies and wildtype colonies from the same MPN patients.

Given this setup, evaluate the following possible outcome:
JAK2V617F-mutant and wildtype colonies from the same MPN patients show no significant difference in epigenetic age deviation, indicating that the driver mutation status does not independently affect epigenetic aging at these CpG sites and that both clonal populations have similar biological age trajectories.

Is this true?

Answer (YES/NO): NO